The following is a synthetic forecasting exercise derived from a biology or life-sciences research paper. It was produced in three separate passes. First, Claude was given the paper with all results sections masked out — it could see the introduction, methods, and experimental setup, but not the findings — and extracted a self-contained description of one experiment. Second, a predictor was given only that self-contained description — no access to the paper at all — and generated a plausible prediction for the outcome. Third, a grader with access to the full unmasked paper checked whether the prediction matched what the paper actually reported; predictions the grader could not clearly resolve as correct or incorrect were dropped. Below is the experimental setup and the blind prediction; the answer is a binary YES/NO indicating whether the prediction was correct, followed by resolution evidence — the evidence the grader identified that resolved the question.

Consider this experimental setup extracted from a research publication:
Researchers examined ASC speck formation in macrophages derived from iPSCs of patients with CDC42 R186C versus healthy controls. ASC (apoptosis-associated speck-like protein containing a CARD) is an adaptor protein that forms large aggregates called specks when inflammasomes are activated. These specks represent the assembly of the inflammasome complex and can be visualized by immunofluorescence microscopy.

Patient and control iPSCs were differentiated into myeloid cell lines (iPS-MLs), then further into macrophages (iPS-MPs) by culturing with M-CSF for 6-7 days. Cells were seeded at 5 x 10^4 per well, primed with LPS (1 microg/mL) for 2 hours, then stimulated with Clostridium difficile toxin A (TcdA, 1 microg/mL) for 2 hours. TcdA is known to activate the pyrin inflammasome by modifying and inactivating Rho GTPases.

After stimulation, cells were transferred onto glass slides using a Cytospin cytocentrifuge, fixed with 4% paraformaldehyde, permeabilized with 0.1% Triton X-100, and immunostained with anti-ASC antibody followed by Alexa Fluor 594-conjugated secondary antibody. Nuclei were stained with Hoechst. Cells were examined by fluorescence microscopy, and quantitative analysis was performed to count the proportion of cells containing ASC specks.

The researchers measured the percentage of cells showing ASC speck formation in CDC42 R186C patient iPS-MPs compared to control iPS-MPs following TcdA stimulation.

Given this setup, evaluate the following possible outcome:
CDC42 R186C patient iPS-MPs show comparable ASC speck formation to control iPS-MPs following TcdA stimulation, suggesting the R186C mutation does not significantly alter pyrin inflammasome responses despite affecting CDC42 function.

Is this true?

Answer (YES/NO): NO